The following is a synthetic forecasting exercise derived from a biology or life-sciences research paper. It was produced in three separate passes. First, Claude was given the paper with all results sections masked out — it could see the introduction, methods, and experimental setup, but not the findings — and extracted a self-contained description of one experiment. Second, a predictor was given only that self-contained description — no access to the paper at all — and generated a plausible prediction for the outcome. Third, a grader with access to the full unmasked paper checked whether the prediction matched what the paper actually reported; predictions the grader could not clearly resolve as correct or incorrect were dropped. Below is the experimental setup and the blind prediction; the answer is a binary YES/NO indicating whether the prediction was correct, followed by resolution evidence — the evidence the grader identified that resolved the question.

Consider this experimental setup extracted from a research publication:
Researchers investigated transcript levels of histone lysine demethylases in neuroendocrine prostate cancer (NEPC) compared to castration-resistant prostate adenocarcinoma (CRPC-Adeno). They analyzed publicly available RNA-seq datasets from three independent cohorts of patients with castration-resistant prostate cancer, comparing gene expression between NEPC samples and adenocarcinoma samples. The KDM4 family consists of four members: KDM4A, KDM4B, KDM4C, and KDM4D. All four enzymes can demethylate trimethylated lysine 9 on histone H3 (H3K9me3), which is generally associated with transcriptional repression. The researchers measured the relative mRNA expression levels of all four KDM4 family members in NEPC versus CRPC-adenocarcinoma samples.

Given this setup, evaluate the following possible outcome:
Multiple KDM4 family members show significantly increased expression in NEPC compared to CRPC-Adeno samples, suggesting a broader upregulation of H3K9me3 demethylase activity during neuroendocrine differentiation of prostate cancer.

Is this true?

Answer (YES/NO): NO